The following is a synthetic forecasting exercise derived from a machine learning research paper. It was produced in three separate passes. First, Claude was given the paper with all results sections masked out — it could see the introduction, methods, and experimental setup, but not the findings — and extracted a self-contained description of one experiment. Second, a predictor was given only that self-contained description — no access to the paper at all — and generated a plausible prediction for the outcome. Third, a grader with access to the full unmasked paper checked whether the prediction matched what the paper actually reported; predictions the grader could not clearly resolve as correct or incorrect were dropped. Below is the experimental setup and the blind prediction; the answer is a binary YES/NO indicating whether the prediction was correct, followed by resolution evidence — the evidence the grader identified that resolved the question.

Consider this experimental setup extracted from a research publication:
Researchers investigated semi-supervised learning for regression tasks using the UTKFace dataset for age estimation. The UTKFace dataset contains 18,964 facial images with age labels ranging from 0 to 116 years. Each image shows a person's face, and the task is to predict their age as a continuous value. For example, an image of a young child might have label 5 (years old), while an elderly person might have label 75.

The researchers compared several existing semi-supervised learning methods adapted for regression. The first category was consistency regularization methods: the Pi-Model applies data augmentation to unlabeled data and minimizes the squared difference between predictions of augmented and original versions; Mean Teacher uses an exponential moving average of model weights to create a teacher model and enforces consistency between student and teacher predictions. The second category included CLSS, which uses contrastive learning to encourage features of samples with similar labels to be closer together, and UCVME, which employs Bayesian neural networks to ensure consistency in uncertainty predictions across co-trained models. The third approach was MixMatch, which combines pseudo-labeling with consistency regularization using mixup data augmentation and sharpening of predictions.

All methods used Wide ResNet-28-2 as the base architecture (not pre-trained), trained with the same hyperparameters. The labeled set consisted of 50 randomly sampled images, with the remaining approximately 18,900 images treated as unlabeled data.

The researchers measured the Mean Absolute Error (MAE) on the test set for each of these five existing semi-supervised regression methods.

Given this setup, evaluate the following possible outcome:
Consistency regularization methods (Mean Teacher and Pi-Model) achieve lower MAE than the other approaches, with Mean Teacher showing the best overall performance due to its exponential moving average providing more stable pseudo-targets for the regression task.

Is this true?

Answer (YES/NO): NO